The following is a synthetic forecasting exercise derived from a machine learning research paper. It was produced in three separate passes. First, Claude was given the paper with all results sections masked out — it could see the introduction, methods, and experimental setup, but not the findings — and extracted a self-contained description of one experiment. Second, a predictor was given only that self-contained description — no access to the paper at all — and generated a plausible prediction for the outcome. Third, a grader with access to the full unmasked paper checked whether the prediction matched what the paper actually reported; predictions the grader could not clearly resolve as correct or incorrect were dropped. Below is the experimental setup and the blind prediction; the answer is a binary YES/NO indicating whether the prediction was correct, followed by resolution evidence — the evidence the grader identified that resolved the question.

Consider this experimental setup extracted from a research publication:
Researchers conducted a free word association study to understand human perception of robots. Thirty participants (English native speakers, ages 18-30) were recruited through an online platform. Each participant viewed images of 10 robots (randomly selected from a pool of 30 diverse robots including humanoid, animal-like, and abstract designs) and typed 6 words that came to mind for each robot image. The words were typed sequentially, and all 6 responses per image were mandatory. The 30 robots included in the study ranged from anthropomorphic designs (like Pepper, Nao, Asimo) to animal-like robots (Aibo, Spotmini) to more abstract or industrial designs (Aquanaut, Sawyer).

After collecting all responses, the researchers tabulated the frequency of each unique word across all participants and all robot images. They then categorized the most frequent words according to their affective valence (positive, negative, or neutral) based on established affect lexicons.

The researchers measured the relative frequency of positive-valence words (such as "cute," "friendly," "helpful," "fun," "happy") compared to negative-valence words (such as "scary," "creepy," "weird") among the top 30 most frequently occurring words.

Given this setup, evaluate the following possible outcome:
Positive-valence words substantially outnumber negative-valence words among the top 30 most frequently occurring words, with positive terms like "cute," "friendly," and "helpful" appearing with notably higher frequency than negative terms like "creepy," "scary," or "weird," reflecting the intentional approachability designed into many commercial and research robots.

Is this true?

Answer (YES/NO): YES